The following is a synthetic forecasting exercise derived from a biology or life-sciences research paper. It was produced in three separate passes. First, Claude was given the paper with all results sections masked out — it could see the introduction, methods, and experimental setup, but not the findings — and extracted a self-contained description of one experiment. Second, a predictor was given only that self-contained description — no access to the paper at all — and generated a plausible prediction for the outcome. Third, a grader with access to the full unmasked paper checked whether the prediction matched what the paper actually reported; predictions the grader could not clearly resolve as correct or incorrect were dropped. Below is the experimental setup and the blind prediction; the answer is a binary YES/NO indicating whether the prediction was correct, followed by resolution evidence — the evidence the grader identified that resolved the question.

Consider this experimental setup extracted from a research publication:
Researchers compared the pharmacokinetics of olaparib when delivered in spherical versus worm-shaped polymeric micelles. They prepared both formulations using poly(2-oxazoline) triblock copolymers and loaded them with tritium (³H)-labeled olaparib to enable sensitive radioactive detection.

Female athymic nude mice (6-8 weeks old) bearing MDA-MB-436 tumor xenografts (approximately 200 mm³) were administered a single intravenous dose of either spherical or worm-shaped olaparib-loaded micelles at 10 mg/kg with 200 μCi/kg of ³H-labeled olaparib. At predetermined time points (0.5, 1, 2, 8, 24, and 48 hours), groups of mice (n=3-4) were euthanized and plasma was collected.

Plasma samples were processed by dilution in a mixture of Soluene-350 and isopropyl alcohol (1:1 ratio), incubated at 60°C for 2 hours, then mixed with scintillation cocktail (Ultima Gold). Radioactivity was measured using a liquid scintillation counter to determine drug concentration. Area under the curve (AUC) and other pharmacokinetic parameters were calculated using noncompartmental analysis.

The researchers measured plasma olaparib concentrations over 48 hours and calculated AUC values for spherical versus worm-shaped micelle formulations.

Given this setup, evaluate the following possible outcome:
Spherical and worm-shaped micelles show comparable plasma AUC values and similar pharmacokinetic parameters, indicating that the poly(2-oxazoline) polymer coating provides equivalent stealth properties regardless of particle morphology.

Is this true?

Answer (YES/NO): YES